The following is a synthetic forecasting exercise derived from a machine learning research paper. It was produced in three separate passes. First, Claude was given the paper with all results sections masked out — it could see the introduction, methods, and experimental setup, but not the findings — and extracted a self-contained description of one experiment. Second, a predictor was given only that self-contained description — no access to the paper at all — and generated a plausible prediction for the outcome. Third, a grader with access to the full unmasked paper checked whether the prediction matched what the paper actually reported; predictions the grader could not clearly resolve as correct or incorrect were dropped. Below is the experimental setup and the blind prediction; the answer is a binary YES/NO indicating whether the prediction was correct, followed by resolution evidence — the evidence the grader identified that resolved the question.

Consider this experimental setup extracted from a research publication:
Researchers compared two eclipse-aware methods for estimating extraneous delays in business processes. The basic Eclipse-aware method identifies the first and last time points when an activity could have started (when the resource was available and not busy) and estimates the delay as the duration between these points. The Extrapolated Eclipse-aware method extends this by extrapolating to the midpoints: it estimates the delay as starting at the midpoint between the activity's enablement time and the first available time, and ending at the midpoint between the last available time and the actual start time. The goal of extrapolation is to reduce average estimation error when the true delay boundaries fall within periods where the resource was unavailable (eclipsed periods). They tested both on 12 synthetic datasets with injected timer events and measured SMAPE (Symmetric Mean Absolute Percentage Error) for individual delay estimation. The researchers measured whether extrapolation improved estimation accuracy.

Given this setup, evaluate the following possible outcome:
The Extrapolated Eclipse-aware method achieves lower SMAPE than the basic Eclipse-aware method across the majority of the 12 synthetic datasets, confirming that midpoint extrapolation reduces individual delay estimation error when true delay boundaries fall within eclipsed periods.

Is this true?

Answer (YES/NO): YES